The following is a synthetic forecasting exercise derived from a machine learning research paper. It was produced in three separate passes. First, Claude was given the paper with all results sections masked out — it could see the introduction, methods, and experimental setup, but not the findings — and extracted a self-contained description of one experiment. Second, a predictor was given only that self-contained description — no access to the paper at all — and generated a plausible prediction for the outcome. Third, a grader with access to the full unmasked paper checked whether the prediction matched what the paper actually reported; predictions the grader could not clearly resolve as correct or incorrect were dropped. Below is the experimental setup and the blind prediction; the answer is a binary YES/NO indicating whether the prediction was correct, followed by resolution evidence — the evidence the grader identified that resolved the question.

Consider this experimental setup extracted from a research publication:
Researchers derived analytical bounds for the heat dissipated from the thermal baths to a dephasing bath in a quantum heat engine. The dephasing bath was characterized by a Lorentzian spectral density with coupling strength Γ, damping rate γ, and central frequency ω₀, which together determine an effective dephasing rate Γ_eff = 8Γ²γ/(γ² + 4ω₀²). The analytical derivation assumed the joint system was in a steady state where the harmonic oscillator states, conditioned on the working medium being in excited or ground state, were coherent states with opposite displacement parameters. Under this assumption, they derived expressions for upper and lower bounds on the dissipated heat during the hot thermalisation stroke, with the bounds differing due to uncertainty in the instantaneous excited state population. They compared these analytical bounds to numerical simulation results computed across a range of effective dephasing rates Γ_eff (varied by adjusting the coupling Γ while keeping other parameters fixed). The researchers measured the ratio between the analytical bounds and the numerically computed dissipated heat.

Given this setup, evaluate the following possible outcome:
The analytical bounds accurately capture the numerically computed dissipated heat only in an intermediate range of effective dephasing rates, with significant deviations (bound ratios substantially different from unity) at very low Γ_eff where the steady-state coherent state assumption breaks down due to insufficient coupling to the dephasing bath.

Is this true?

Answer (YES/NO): NO